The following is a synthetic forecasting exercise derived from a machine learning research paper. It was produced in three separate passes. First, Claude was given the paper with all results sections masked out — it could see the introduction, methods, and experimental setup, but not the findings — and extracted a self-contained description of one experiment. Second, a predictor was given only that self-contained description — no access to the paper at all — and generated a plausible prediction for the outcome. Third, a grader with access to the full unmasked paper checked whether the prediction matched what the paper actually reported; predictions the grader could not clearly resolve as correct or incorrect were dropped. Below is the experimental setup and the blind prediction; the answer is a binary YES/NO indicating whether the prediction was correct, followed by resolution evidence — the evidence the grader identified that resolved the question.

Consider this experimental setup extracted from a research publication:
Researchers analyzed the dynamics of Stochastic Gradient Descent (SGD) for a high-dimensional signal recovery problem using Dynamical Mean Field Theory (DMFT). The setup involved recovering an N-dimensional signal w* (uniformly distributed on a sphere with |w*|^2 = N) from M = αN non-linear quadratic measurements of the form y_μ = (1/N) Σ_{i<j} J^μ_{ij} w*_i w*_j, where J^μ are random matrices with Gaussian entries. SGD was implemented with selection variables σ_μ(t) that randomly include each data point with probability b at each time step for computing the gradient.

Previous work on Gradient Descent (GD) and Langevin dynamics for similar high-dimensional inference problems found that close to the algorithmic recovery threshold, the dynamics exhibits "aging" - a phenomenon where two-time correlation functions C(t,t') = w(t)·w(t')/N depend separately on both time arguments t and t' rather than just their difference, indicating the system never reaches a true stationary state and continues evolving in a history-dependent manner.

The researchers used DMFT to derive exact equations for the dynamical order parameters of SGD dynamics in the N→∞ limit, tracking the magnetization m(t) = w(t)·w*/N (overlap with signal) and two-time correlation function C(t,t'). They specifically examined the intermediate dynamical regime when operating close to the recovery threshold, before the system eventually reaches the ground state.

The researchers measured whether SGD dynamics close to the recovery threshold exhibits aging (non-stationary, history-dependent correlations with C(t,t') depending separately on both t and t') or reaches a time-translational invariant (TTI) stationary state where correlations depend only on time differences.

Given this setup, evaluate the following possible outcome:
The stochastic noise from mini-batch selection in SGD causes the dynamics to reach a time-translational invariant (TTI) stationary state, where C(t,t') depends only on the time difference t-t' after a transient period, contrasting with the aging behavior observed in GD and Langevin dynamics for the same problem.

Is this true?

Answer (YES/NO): YES